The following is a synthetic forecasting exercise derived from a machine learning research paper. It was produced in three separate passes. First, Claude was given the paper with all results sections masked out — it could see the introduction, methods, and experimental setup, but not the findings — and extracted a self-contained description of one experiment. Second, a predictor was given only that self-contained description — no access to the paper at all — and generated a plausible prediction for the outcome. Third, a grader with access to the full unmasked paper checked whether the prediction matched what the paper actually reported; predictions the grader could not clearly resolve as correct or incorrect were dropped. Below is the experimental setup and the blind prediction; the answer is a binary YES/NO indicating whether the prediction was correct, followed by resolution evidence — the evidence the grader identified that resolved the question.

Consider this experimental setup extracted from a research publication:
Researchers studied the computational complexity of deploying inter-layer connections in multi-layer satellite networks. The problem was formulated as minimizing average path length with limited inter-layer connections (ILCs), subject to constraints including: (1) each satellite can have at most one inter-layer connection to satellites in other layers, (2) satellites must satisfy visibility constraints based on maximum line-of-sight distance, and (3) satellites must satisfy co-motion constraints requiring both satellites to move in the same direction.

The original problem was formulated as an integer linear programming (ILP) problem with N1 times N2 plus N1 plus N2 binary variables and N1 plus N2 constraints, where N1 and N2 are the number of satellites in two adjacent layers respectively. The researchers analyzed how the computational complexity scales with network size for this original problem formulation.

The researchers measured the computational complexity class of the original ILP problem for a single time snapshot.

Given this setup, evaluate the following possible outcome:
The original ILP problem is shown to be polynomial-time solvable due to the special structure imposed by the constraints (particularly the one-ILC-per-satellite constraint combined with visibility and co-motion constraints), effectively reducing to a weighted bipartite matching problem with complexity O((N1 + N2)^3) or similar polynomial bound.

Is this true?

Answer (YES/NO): NO